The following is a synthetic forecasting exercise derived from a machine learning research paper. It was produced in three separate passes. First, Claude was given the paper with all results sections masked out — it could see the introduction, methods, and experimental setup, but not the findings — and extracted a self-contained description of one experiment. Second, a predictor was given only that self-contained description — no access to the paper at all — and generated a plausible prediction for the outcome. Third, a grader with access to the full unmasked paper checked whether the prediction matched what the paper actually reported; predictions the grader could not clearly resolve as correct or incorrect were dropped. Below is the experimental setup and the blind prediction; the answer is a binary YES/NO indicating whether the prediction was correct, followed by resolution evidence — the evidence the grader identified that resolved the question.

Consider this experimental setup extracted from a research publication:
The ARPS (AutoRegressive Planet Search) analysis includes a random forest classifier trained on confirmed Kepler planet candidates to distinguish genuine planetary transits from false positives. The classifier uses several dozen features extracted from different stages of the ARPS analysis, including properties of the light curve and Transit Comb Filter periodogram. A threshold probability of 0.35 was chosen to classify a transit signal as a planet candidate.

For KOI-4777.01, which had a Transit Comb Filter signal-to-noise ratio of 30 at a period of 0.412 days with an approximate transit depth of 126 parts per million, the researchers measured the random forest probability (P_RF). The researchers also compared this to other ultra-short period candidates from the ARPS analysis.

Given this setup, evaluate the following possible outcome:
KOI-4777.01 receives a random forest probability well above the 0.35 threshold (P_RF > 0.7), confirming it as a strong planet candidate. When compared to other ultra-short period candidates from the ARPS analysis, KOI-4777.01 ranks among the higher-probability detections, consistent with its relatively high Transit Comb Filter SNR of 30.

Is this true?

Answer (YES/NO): NO